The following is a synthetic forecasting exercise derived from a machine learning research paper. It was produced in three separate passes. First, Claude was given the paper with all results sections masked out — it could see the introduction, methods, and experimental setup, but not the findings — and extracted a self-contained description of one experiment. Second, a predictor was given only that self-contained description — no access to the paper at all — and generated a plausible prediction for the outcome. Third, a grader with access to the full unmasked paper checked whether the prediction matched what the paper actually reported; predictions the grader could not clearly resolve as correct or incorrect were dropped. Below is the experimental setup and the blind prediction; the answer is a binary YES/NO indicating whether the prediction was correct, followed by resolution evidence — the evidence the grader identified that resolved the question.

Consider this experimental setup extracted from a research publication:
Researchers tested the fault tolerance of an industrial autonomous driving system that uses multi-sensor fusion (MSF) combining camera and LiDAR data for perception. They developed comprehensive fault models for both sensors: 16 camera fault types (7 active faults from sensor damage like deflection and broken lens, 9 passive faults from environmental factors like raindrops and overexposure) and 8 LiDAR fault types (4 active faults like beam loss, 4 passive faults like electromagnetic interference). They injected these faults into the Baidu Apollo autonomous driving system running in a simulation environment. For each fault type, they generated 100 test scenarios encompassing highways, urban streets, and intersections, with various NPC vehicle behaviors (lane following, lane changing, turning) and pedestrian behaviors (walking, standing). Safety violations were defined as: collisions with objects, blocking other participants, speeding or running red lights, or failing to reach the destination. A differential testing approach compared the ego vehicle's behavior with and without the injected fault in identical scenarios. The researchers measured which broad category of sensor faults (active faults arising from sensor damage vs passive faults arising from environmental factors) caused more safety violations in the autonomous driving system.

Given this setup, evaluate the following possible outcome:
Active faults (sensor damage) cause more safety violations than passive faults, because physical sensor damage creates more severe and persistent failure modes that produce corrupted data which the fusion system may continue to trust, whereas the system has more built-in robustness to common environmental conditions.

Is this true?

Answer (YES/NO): NO